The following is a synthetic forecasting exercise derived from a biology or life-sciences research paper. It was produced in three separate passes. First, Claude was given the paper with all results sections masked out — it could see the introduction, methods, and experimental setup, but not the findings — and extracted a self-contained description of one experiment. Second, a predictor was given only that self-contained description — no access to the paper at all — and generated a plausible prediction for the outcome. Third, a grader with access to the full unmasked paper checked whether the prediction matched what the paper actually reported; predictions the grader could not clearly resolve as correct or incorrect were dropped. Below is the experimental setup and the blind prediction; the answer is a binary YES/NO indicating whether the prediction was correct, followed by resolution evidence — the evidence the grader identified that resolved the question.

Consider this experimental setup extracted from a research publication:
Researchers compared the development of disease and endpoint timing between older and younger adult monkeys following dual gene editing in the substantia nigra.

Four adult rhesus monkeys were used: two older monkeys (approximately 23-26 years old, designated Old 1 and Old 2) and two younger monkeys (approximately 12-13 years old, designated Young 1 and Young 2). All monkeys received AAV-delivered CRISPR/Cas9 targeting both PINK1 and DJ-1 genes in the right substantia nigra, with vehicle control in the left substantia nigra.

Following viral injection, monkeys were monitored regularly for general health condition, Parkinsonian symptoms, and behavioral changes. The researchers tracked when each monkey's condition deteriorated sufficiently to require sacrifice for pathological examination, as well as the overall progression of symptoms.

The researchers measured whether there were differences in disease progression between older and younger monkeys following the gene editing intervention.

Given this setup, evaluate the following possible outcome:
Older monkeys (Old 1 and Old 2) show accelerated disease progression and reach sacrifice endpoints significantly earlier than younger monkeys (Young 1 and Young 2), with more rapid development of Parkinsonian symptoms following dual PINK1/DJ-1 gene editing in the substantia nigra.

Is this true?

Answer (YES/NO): NO